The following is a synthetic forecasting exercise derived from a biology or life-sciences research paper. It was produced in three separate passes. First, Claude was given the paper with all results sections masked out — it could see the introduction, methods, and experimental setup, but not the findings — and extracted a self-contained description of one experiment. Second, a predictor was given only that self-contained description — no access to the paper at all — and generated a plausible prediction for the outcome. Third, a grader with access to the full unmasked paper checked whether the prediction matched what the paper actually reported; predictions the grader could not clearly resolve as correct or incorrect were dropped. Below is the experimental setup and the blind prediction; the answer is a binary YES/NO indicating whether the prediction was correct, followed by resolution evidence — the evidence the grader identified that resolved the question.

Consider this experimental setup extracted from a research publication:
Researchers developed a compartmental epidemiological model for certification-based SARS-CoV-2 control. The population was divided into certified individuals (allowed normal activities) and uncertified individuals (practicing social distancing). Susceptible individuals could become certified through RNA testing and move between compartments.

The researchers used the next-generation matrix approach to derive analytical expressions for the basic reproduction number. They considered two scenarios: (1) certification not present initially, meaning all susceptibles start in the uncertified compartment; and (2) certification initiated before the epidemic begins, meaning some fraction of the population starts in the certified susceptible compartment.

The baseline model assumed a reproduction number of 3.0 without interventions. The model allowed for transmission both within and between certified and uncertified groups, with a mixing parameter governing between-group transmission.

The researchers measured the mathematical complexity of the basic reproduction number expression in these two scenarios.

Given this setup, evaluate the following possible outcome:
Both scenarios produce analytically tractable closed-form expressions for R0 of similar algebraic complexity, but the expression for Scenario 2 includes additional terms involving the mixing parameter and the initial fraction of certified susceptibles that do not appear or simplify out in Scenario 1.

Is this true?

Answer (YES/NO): NO